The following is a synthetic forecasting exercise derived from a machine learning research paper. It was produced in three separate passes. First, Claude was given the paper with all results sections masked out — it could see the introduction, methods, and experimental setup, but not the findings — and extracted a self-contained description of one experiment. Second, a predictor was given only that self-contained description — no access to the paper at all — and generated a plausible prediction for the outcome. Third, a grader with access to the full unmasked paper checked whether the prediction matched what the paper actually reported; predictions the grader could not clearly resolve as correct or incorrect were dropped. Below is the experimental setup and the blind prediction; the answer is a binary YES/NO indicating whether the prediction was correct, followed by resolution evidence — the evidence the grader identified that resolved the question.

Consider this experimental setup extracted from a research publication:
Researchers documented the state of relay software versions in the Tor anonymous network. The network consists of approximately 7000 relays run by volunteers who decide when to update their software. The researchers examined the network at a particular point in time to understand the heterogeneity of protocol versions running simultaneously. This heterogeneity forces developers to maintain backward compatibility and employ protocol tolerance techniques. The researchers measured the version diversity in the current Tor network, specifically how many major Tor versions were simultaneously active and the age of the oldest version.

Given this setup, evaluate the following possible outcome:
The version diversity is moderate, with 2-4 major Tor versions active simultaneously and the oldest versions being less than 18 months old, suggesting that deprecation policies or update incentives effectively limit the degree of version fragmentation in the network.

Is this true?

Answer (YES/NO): NO